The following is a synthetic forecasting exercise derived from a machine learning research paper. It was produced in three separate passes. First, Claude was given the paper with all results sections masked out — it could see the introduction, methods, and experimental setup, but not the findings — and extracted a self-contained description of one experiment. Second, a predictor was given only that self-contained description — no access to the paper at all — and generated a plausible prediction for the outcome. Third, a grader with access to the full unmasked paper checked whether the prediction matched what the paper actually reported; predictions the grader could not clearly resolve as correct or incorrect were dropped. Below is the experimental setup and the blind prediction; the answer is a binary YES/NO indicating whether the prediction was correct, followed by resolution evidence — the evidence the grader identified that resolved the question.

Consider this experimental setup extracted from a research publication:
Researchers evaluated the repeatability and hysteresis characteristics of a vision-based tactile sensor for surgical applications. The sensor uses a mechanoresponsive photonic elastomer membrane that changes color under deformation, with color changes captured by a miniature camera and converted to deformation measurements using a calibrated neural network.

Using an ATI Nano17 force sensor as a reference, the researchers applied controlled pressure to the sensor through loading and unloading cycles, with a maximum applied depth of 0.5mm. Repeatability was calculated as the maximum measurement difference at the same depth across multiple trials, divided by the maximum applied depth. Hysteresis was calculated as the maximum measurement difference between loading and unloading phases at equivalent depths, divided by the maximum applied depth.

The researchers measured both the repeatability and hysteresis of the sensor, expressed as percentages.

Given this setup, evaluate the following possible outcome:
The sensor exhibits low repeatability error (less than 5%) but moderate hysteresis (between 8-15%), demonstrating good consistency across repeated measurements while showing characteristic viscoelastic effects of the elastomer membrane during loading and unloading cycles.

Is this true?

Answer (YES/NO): NO